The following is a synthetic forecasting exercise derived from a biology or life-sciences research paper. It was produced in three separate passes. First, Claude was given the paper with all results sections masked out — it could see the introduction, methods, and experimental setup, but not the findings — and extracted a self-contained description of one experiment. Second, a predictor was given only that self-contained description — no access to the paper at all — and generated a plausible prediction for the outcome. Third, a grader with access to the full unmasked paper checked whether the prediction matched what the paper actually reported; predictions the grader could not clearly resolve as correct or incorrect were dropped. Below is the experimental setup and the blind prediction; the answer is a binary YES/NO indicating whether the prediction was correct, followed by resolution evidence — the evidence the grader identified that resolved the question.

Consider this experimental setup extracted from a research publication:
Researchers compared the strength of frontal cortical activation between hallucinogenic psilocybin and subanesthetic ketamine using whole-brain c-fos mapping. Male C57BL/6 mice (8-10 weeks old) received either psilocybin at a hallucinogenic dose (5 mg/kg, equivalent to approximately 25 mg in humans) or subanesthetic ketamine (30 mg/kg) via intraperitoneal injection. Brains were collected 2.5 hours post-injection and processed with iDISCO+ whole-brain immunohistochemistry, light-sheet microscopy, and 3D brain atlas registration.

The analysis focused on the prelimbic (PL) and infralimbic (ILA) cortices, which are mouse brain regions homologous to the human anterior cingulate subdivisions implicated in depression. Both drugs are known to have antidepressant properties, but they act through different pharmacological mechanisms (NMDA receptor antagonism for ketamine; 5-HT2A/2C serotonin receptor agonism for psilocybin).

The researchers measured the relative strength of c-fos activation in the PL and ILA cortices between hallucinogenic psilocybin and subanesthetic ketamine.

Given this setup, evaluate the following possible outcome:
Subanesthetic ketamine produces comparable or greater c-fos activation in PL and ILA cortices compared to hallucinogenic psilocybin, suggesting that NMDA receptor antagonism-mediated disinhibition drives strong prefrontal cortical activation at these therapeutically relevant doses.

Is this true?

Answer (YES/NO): YES